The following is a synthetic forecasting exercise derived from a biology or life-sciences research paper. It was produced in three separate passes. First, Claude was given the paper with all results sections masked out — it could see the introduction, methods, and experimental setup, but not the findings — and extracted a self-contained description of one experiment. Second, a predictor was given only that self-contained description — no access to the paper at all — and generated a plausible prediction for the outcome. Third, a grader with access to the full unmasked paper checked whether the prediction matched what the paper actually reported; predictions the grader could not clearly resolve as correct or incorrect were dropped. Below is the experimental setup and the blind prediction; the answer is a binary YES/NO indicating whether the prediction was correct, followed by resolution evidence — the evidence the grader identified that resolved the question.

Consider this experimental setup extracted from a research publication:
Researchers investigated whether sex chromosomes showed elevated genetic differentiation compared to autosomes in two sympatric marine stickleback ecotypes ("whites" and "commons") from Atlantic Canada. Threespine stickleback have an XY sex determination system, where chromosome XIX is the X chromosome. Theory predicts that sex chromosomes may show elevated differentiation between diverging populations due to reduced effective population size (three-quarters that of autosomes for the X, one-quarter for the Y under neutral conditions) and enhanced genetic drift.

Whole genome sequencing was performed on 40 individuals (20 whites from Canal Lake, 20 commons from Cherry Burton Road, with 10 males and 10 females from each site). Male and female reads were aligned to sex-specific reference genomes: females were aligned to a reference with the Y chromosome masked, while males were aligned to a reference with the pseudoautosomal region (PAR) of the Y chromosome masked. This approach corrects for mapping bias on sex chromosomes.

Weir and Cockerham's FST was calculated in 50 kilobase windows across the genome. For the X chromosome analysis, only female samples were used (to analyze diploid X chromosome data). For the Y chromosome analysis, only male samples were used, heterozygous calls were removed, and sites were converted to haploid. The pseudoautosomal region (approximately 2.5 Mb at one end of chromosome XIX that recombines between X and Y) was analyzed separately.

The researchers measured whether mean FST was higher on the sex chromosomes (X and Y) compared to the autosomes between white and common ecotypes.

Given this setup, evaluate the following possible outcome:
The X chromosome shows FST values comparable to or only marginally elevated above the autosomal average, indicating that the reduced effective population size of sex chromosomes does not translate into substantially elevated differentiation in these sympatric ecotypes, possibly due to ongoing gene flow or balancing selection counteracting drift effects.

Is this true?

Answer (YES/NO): YES